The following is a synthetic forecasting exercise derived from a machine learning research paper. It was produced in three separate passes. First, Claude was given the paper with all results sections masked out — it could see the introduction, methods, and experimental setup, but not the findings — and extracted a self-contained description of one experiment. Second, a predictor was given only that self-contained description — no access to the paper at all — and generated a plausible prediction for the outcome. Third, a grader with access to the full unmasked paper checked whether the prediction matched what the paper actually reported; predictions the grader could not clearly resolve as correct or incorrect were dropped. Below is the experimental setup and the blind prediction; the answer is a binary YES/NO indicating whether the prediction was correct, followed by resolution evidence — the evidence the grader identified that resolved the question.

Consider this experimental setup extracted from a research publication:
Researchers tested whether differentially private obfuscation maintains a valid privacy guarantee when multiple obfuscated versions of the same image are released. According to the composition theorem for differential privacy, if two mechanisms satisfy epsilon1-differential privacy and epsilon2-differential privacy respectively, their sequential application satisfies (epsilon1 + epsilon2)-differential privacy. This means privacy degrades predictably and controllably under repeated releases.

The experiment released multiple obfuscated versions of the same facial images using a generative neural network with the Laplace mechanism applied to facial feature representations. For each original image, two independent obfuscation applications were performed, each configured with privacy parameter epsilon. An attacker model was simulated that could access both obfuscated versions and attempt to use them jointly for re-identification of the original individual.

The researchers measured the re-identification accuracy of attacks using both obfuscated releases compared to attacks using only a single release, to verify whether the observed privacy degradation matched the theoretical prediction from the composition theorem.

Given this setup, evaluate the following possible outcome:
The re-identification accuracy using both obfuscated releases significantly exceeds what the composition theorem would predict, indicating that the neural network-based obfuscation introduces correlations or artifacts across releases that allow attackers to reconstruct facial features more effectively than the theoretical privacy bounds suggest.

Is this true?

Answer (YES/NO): NO